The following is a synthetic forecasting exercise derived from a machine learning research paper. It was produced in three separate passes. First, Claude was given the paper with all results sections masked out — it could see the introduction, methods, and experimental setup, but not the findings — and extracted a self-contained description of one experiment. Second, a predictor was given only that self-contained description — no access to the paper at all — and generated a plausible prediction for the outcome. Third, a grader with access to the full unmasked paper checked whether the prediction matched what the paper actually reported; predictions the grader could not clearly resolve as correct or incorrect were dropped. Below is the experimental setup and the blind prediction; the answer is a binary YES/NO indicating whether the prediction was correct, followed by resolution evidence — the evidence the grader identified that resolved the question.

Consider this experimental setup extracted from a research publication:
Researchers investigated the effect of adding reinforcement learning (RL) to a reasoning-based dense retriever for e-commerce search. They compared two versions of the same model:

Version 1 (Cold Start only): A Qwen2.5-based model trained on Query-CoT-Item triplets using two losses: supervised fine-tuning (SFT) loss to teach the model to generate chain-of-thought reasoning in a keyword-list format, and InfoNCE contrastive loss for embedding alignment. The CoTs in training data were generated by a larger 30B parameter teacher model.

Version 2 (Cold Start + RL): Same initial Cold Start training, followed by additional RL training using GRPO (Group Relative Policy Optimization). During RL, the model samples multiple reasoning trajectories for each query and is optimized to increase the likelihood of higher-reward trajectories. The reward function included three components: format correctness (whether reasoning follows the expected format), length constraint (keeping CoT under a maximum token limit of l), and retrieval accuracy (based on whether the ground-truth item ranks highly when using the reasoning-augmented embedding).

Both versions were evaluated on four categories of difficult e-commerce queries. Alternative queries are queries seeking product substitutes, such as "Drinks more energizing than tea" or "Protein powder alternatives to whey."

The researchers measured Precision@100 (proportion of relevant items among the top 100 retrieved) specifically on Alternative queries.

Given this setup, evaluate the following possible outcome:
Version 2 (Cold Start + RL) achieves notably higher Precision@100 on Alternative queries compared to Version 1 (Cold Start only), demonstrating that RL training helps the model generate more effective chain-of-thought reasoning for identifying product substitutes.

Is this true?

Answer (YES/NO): YES